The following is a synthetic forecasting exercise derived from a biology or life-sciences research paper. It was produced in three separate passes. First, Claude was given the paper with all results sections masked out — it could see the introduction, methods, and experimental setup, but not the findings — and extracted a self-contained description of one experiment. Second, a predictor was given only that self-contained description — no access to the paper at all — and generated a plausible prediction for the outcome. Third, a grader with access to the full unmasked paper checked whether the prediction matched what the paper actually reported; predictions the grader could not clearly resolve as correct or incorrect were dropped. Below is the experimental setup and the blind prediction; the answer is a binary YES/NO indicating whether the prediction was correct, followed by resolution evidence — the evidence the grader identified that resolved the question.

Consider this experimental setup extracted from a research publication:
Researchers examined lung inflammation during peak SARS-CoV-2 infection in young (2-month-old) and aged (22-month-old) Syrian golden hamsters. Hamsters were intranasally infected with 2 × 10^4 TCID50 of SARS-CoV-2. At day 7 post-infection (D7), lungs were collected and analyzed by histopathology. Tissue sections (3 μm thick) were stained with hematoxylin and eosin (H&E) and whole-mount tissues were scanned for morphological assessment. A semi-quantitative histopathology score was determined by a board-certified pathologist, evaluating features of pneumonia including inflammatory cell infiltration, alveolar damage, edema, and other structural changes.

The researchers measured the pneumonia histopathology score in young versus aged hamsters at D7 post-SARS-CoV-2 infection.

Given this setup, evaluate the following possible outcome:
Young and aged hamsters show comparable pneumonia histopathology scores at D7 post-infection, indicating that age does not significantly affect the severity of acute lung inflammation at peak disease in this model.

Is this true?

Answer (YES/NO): YES